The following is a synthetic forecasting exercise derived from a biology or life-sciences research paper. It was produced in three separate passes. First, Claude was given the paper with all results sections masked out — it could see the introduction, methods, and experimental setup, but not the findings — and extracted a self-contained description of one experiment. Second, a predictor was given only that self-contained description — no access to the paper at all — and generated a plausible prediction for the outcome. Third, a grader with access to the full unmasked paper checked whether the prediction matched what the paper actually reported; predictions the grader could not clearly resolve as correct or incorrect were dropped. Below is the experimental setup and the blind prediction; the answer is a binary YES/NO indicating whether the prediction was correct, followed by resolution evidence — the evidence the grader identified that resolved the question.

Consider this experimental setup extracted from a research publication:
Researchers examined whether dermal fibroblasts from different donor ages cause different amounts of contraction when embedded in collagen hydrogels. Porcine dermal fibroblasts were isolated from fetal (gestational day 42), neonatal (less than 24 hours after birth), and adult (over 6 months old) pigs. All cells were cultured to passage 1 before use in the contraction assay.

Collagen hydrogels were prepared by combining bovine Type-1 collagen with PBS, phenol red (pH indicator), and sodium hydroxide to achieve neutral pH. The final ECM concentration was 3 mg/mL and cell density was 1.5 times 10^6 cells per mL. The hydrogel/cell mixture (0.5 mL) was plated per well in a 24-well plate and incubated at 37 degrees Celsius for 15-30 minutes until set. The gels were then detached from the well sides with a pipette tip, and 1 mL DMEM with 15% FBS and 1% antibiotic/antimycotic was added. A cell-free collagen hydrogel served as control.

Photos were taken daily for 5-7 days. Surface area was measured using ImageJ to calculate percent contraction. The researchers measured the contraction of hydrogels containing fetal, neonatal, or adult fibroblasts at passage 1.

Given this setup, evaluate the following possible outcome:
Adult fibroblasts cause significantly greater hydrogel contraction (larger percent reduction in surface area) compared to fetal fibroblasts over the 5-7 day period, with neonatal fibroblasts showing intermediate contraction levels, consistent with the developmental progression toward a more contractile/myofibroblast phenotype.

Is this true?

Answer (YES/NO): NO